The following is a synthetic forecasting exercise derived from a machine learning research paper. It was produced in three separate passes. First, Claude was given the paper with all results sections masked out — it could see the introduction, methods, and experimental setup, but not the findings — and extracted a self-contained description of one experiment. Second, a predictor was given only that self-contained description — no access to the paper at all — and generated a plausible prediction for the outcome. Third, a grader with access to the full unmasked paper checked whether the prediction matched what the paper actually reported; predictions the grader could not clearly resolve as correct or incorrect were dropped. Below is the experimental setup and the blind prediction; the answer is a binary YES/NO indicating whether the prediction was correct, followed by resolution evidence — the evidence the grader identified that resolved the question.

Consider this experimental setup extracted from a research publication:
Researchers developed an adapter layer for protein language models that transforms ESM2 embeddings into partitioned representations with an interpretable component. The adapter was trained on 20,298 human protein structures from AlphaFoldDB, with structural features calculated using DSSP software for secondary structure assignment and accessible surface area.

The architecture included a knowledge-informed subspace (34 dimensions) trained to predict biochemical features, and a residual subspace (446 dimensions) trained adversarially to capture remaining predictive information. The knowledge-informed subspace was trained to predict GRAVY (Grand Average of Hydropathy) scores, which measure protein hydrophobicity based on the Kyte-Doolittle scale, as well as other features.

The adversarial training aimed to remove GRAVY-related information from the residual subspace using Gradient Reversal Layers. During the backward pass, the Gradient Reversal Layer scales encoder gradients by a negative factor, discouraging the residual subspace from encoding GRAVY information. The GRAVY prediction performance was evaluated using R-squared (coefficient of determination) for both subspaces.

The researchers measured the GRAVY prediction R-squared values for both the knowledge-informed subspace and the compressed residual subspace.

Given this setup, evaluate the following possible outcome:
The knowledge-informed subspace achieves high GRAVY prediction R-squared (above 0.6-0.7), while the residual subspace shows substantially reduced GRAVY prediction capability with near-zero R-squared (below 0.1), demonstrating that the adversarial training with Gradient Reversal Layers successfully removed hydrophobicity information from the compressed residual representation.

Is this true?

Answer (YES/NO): NO